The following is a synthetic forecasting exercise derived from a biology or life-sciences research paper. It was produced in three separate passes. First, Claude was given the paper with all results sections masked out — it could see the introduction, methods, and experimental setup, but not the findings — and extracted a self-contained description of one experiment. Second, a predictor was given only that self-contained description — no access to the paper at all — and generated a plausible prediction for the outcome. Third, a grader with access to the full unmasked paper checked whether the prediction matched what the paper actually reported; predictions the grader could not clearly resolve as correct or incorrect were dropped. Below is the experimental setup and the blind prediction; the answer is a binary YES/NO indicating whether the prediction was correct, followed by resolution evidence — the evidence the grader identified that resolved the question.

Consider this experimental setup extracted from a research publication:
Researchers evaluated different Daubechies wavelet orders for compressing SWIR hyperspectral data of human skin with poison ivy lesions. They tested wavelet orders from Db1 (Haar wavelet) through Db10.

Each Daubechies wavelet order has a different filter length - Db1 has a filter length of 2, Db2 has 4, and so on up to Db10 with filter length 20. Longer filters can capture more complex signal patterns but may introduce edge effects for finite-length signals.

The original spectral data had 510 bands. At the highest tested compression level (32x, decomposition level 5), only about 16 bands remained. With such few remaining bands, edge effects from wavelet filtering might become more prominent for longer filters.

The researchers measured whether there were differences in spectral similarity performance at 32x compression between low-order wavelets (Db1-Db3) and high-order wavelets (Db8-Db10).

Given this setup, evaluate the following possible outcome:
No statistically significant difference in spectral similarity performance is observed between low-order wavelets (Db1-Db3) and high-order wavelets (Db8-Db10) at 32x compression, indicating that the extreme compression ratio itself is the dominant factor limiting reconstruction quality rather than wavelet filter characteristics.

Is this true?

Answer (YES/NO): NO